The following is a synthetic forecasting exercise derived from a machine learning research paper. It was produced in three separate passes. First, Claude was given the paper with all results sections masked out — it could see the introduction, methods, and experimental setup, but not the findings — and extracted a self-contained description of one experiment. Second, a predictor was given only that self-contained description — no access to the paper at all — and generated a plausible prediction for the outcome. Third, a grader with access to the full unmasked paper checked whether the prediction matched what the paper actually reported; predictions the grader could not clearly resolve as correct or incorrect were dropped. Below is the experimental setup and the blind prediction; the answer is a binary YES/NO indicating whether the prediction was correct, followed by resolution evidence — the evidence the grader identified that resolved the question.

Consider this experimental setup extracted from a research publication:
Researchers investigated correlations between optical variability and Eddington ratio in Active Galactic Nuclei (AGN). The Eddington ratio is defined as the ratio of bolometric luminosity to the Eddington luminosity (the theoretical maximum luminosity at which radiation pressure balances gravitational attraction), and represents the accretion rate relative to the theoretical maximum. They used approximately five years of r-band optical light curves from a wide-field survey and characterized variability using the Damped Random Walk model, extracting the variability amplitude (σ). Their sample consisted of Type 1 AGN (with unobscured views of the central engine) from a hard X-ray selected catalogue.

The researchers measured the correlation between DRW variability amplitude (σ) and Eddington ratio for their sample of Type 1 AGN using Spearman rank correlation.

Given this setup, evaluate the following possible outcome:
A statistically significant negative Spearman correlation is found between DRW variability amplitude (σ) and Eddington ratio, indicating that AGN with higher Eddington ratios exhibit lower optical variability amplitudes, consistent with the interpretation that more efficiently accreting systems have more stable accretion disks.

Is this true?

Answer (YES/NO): NO